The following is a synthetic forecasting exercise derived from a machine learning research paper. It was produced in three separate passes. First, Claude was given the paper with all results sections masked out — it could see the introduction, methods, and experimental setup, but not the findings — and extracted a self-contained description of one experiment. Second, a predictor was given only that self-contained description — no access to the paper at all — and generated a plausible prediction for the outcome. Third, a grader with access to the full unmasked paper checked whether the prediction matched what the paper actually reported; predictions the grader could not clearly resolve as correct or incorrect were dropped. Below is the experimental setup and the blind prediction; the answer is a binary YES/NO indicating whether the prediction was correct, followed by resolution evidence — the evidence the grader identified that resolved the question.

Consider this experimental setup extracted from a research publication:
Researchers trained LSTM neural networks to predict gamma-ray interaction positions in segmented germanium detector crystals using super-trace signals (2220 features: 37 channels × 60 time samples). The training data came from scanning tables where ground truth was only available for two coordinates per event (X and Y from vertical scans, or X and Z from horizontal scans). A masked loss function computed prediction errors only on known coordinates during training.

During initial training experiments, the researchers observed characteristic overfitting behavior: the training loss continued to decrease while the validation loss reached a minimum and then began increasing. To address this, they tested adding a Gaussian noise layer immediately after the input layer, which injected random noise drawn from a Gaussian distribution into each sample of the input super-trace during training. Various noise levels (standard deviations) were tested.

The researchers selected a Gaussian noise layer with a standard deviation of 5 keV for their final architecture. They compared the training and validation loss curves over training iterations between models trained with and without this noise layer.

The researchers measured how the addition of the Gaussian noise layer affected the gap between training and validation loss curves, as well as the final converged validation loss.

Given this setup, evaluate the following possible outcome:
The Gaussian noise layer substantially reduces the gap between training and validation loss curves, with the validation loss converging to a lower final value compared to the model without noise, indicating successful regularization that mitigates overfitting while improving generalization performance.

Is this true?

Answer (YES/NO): YES